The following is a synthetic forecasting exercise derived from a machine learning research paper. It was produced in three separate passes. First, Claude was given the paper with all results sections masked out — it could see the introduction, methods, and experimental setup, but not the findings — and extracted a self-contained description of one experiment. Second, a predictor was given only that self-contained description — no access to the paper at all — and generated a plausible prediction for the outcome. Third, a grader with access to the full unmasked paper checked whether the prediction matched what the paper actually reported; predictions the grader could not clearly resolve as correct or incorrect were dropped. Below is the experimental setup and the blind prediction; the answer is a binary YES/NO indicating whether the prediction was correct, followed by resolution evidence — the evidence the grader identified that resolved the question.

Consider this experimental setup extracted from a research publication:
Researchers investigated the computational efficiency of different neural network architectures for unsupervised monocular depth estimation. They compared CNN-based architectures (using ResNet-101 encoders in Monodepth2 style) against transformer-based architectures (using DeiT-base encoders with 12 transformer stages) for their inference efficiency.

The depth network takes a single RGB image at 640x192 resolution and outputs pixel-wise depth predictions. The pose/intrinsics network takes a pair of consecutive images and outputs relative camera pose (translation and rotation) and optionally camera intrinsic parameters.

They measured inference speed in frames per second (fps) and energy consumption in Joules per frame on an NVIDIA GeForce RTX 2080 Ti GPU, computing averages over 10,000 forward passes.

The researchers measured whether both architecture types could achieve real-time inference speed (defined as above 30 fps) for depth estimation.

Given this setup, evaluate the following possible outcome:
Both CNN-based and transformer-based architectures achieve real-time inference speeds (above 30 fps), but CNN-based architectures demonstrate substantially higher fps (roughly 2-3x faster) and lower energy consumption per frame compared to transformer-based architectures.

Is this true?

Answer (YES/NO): YES